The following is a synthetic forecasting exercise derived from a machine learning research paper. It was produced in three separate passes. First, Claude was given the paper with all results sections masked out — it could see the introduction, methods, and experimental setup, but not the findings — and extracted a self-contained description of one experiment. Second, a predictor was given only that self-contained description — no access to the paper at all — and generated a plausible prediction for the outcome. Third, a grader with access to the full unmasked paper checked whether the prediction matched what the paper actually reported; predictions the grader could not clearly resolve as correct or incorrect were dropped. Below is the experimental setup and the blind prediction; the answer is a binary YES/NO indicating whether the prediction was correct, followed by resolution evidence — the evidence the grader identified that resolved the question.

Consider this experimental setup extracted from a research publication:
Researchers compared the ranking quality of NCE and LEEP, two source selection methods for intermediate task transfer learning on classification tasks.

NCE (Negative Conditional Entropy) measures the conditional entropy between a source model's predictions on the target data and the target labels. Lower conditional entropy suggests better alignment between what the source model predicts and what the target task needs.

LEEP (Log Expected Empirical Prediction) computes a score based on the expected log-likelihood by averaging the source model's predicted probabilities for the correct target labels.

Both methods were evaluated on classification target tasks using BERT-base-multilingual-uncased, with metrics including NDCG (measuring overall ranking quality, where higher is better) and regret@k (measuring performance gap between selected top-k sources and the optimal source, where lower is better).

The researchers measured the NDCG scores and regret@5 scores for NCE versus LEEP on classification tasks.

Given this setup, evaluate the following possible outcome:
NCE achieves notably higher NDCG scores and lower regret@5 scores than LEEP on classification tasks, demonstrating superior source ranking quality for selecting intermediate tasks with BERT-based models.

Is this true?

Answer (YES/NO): NO